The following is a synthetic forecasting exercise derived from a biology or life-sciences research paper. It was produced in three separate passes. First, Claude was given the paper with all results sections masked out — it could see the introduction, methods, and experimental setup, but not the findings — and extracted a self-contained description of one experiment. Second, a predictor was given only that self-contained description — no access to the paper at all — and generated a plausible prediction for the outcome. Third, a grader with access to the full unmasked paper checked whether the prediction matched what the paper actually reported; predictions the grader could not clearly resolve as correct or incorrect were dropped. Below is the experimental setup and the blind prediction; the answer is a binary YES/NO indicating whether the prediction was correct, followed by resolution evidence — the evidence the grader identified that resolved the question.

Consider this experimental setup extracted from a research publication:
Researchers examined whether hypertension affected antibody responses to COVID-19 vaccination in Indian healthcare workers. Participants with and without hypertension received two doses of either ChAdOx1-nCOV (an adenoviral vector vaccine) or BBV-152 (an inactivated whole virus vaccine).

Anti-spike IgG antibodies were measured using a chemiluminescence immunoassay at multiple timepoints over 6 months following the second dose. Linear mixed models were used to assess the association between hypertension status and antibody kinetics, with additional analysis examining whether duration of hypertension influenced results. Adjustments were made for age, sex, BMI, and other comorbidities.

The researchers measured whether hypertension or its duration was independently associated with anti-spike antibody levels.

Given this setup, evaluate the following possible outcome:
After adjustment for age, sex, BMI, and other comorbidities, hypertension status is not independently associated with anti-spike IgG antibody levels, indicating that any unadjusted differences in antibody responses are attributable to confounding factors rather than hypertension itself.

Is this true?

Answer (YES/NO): NO